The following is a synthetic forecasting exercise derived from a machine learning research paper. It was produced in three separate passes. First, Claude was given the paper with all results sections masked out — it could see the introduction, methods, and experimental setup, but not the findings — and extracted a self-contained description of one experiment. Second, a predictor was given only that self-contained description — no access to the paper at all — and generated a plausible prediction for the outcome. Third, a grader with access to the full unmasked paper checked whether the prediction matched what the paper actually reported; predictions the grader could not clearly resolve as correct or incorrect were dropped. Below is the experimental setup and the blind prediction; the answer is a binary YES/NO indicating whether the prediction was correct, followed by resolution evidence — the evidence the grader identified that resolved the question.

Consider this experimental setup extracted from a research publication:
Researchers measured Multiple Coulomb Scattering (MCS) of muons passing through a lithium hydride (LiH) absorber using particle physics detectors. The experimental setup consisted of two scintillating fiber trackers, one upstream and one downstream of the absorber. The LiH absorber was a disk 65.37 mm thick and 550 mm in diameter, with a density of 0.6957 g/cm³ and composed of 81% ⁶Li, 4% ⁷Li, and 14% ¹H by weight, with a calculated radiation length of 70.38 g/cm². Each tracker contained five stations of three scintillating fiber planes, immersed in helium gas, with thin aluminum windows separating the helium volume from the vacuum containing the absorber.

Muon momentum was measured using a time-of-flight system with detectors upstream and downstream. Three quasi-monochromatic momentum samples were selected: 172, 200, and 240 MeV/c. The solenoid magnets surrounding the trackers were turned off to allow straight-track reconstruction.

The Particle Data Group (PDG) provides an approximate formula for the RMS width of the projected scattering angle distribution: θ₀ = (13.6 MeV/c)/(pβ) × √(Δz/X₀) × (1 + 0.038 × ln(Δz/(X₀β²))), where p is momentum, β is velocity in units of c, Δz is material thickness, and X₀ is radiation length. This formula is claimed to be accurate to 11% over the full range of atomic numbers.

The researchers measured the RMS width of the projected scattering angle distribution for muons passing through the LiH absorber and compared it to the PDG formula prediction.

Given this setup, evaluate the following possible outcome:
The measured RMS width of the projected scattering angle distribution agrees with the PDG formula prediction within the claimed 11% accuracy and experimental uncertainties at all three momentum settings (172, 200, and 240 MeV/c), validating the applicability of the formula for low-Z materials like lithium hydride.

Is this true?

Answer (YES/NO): YES